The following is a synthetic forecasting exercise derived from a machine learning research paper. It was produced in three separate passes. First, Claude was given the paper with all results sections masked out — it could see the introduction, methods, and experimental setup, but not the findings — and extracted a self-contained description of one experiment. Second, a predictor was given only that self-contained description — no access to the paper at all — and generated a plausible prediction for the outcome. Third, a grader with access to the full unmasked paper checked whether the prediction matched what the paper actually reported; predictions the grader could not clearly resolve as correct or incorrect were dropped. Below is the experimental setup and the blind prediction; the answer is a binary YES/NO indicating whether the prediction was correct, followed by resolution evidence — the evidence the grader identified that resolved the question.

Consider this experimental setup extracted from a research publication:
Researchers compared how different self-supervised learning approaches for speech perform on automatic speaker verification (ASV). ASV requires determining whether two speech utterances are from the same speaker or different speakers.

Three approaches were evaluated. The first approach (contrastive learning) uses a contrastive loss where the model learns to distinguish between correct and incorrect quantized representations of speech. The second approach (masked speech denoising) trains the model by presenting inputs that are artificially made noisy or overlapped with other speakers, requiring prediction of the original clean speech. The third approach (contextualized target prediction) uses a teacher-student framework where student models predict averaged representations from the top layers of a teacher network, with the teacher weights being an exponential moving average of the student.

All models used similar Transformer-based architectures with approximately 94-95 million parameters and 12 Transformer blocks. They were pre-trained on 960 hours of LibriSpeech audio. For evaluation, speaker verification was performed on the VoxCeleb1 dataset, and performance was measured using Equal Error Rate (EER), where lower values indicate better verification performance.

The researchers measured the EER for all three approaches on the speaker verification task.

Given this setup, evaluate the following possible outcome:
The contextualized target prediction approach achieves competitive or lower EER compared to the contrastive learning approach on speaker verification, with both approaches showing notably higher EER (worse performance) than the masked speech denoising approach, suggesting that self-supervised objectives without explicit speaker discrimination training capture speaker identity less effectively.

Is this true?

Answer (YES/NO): YES